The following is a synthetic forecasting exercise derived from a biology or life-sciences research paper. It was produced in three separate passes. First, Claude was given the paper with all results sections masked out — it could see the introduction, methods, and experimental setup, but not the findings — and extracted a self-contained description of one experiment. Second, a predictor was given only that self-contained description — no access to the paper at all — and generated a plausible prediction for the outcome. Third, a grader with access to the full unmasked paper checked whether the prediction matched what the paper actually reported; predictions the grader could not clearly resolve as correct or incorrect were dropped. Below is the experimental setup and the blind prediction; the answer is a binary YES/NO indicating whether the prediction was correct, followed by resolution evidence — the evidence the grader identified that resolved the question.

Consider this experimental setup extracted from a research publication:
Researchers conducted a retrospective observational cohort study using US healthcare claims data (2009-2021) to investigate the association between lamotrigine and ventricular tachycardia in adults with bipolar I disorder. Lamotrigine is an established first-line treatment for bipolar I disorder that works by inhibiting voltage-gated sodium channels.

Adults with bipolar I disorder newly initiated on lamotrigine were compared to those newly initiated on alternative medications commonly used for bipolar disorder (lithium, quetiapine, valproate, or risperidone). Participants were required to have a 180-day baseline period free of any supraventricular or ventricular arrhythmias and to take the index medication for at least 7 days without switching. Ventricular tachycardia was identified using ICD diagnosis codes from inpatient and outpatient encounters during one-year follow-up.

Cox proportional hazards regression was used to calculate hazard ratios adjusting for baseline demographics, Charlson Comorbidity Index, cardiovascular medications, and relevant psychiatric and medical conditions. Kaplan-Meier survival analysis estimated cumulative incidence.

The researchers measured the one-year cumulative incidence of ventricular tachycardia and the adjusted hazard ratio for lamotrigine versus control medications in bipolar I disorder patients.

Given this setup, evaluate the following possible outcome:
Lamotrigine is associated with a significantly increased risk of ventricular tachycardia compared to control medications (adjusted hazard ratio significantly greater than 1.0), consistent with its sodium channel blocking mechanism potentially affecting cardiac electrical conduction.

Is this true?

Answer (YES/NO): YES